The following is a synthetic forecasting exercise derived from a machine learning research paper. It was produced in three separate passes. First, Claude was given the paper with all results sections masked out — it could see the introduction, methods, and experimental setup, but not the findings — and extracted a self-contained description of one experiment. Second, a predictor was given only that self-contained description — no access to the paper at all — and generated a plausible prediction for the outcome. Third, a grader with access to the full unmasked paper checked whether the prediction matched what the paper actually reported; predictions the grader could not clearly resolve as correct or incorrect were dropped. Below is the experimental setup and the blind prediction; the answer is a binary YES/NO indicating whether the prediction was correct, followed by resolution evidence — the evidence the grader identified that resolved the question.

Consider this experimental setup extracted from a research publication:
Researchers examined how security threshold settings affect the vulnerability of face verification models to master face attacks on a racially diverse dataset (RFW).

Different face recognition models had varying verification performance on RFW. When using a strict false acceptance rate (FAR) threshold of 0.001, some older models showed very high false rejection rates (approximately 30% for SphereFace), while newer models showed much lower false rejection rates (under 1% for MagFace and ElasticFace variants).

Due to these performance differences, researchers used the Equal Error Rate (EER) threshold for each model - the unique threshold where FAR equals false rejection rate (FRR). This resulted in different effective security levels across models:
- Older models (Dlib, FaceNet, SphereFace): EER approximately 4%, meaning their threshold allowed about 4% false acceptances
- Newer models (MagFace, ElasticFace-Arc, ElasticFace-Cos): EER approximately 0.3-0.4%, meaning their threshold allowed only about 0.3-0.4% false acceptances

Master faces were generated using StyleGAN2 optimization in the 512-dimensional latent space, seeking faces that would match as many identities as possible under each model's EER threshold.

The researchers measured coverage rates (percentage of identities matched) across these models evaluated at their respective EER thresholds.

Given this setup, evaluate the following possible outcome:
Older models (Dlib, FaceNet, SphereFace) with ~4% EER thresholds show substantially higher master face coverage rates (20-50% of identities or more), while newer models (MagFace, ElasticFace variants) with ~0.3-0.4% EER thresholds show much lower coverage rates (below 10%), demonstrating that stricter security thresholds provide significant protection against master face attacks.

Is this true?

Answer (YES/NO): NO